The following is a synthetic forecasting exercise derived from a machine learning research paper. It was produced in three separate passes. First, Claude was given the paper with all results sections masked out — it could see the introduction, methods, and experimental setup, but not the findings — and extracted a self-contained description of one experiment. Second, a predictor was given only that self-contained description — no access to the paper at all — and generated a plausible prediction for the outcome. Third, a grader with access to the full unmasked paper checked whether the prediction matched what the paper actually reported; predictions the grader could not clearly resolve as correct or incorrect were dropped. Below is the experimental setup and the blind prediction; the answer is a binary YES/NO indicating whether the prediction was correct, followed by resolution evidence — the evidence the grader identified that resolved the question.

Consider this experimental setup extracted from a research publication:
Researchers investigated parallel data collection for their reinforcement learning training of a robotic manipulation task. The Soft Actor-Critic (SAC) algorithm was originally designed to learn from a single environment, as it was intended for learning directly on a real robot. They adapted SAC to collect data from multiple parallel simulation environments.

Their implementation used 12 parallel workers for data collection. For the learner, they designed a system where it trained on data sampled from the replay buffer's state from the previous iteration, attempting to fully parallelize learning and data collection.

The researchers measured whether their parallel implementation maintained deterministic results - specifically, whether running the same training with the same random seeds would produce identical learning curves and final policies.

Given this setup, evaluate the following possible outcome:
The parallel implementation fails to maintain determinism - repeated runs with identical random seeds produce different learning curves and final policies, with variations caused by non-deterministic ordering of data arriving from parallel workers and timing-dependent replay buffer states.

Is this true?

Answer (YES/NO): NO